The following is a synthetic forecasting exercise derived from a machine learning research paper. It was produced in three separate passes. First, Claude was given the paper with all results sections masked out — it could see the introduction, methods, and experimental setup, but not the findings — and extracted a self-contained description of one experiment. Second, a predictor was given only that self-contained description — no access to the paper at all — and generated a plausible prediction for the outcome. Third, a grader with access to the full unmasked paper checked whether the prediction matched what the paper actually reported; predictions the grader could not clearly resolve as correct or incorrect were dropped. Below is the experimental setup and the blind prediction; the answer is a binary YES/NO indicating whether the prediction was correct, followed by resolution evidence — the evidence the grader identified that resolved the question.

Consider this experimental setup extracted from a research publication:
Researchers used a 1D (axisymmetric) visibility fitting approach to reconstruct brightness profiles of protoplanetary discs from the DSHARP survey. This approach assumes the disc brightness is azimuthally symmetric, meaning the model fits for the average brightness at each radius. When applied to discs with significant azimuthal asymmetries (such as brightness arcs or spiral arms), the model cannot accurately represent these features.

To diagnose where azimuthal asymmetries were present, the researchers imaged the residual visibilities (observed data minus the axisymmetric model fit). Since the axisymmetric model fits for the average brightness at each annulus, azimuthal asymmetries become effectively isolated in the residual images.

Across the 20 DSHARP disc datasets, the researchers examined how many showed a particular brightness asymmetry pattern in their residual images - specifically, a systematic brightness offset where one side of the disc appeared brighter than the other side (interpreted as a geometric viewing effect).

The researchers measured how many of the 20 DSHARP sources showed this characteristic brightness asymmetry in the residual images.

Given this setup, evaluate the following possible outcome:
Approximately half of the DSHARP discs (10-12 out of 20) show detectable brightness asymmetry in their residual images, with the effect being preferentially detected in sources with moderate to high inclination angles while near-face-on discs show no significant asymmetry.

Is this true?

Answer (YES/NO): NO